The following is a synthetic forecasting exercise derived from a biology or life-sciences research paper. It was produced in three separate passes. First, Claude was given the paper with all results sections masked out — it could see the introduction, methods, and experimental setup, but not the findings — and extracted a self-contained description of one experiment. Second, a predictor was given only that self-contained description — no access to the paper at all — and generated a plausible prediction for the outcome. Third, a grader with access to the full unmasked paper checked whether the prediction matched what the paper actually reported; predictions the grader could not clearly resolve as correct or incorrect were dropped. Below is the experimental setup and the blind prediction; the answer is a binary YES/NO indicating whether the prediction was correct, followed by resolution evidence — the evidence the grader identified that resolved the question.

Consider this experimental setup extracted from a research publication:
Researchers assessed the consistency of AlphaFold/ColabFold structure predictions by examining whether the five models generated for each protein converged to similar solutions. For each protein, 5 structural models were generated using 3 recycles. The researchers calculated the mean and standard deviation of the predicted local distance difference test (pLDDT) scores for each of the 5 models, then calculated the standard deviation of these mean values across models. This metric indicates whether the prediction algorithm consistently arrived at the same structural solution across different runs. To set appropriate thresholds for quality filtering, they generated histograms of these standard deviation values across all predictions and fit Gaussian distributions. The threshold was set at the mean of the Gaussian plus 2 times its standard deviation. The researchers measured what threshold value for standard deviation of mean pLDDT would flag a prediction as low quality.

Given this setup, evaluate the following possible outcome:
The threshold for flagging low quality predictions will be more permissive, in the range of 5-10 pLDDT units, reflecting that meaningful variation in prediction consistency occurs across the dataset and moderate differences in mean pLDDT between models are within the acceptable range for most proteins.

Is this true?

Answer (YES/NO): NO